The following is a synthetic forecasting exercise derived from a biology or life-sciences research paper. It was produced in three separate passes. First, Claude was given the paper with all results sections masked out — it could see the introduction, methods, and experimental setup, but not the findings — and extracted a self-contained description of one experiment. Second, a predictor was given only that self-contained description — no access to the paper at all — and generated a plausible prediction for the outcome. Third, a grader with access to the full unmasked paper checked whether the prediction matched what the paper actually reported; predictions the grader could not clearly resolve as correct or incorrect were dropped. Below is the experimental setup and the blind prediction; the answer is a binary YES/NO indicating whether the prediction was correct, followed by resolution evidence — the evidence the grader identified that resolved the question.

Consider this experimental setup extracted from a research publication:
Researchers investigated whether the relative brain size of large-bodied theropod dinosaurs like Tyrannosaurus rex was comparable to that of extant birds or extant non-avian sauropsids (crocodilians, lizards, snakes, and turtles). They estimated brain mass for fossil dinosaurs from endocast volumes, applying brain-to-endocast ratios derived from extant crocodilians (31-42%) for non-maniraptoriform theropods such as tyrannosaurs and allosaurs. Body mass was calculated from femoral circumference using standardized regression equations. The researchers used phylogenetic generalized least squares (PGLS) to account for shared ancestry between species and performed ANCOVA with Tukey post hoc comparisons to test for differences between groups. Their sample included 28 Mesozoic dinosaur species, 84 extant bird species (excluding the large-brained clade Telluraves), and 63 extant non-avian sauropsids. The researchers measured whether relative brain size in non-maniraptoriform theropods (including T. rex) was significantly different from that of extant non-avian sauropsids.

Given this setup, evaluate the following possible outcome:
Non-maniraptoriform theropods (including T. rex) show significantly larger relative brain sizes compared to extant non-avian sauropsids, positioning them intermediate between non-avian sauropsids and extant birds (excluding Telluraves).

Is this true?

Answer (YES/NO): NO